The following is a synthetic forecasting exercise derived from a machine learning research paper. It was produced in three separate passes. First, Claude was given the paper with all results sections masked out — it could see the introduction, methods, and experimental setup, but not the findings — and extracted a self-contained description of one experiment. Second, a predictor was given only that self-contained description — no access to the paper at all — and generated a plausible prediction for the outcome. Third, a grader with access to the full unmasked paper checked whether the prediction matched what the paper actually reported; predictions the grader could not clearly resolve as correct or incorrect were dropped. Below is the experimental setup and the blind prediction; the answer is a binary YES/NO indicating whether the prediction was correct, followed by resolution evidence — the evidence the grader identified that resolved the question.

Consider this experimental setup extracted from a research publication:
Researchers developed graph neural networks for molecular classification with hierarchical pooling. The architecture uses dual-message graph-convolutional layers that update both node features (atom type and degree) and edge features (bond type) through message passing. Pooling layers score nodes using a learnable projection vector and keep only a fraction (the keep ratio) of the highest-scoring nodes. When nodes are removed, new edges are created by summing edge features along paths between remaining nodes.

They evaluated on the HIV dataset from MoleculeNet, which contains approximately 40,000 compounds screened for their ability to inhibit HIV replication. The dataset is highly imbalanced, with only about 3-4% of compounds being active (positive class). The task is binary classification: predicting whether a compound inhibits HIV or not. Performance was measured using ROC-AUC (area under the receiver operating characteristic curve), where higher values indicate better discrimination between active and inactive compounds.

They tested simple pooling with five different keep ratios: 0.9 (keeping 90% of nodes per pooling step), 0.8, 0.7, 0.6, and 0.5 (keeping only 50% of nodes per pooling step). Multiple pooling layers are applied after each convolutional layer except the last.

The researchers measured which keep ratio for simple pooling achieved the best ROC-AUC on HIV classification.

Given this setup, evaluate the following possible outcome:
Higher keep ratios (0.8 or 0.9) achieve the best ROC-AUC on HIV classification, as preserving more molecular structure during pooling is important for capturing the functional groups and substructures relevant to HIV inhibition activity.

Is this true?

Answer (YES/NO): NO